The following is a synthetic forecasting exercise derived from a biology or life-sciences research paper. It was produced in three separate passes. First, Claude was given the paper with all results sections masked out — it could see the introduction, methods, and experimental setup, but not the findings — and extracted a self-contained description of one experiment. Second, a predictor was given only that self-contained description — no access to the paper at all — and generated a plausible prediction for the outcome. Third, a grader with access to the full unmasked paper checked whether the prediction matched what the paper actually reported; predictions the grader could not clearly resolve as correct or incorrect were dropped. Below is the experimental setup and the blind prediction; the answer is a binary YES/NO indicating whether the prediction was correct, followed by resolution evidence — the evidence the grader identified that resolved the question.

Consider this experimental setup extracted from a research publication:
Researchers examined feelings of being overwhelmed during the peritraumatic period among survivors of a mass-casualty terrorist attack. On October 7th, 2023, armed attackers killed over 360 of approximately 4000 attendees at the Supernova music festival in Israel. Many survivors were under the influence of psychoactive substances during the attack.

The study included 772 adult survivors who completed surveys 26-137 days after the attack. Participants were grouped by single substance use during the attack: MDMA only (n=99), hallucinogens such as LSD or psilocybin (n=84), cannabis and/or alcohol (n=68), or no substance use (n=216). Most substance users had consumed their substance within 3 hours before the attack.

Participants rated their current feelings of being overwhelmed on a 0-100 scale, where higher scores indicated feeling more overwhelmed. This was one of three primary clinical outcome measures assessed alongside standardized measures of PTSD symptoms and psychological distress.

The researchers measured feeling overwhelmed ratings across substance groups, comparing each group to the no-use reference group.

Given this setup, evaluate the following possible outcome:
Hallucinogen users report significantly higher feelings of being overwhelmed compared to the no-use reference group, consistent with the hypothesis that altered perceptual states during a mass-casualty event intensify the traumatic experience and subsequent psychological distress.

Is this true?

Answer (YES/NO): NO